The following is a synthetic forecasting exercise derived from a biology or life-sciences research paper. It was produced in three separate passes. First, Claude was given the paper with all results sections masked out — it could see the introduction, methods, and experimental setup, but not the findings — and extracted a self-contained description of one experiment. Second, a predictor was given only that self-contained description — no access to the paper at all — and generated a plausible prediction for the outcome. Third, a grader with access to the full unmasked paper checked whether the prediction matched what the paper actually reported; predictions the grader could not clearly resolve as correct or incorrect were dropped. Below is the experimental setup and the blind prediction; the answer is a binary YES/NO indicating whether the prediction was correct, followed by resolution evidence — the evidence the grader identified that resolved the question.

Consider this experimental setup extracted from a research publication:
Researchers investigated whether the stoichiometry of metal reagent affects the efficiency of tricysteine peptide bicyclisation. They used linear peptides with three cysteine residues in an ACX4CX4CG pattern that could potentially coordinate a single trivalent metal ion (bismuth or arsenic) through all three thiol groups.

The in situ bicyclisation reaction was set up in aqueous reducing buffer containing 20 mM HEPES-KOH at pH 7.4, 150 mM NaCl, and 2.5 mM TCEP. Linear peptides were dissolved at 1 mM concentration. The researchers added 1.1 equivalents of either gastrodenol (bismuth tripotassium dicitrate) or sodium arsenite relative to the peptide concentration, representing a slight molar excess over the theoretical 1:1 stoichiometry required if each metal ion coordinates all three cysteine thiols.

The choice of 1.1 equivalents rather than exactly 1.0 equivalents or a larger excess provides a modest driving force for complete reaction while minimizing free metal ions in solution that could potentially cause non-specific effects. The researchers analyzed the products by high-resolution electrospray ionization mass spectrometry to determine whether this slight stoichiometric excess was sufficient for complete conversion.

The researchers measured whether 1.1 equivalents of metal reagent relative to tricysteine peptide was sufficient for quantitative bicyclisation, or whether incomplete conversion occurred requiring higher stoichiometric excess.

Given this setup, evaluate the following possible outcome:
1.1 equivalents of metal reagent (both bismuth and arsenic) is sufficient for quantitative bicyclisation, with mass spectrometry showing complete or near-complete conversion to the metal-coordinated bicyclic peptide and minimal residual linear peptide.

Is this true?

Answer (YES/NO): YES